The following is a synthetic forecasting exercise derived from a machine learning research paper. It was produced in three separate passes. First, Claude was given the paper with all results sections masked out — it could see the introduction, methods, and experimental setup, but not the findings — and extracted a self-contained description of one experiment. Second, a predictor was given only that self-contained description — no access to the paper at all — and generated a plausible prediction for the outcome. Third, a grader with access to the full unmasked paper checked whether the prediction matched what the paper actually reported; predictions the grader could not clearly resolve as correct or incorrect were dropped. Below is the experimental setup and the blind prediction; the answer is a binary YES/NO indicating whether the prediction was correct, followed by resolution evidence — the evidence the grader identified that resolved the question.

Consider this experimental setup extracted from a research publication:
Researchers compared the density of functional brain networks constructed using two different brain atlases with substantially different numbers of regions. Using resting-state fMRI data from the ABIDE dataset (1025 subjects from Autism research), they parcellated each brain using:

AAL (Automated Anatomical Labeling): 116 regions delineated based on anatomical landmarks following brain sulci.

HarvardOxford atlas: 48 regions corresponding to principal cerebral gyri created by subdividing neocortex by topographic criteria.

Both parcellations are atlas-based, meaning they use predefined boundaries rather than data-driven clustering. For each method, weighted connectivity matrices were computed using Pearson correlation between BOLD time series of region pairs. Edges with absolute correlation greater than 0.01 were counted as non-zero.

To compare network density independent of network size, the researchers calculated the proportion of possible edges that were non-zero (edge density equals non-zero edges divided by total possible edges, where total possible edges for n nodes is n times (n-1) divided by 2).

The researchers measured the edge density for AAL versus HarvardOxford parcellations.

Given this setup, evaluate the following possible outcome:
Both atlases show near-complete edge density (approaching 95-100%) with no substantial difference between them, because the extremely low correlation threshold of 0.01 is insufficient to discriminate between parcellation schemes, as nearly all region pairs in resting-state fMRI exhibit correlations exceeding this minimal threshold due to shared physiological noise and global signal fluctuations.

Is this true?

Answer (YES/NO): NO